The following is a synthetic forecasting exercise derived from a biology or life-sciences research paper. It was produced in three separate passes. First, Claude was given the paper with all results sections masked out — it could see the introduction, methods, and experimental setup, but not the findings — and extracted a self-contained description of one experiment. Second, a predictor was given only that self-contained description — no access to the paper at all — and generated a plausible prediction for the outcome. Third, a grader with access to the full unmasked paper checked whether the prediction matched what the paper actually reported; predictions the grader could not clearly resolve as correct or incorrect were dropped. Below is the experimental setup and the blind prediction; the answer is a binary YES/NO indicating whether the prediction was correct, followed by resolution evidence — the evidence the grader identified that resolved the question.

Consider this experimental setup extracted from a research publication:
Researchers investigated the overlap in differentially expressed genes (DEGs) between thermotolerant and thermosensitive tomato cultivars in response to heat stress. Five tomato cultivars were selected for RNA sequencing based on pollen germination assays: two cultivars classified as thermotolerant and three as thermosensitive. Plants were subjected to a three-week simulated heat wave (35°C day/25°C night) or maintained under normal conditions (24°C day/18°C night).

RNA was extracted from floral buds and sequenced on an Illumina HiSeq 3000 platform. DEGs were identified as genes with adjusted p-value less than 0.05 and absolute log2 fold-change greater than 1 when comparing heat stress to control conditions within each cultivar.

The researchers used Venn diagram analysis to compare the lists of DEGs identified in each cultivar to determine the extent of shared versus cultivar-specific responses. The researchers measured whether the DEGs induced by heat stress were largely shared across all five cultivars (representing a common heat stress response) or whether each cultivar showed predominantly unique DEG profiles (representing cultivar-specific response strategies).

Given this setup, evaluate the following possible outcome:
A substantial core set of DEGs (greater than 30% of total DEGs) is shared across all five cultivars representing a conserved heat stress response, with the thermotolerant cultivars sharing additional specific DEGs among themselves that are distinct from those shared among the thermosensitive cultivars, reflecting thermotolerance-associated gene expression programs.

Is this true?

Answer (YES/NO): NO